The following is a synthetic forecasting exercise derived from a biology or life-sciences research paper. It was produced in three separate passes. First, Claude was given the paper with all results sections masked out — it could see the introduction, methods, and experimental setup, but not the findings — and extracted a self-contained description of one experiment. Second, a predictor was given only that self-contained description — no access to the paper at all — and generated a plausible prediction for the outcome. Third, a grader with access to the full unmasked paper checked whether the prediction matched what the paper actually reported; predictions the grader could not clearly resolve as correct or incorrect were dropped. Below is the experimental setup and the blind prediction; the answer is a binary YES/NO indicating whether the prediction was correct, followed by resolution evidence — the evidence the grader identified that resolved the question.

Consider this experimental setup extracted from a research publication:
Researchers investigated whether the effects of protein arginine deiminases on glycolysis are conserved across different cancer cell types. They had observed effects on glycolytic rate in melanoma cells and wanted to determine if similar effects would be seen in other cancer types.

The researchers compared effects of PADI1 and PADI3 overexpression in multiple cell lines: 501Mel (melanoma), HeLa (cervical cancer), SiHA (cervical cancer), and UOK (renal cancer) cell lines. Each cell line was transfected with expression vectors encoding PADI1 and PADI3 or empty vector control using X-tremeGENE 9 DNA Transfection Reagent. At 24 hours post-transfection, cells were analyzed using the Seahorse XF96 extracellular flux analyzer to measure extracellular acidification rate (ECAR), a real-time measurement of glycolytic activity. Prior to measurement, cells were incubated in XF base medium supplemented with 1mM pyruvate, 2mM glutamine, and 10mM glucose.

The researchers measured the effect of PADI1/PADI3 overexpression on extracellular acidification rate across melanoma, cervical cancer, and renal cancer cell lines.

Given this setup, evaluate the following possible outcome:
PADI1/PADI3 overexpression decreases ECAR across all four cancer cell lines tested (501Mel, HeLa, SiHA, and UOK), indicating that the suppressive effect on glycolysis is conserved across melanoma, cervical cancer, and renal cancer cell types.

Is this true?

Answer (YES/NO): NO